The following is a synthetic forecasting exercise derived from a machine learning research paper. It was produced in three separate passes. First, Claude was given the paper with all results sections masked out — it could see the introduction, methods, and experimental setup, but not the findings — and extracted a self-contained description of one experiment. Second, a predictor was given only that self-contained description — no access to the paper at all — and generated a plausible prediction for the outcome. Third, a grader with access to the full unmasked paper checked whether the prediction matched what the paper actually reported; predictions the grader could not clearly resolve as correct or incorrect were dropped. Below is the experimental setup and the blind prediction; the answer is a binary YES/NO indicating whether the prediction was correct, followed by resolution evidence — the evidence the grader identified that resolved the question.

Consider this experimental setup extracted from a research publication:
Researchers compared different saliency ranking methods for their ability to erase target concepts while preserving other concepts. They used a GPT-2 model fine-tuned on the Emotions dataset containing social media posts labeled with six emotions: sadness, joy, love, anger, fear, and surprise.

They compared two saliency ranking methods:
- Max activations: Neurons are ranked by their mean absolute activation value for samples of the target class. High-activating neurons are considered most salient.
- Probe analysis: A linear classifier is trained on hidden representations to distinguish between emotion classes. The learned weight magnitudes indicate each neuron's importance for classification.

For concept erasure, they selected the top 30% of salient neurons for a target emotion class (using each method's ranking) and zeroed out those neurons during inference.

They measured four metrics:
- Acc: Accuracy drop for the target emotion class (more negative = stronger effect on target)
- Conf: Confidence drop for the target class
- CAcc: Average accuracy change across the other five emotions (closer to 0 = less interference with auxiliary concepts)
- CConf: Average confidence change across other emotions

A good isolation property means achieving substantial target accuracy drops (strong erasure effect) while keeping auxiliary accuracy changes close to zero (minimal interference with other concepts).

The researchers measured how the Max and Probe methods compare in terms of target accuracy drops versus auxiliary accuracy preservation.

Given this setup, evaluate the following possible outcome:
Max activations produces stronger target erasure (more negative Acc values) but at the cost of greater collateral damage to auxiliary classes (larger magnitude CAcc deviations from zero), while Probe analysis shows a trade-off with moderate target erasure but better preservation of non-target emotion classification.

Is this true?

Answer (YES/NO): NO